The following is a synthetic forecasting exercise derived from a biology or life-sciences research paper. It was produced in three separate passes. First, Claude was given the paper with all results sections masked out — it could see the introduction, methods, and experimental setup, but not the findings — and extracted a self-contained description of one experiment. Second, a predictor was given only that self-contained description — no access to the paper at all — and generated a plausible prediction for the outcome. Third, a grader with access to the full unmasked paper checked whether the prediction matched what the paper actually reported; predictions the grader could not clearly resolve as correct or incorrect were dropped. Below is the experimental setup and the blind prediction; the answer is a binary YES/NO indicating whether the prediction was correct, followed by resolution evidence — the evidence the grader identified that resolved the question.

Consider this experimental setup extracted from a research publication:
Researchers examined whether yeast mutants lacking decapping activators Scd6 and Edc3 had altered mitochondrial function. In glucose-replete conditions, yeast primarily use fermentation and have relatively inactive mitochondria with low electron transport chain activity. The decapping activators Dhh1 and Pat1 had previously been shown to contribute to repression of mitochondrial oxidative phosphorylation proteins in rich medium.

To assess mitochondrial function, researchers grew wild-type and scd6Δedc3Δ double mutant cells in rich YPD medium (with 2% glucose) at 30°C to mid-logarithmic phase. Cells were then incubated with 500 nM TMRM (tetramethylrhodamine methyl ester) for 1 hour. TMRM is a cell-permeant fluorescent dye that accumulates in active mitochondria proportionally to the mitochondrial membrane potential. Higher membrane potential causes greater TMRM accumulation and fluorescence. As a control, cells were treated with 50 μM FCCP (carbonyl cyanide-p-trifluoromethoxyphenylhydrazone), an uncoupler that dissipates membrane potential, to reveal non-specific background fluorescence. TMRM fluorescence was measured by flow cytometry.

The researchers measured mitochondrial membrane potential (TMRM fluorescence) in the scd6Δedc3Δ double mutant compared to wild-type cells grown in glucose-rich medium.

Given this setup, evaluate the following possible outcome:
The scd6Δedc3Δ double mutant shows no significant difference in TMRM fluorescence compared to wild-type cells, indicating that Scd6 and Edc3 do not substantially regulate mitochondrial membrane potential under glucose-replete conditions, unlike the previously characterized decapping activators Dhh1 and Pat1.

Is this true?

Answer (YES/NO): NO